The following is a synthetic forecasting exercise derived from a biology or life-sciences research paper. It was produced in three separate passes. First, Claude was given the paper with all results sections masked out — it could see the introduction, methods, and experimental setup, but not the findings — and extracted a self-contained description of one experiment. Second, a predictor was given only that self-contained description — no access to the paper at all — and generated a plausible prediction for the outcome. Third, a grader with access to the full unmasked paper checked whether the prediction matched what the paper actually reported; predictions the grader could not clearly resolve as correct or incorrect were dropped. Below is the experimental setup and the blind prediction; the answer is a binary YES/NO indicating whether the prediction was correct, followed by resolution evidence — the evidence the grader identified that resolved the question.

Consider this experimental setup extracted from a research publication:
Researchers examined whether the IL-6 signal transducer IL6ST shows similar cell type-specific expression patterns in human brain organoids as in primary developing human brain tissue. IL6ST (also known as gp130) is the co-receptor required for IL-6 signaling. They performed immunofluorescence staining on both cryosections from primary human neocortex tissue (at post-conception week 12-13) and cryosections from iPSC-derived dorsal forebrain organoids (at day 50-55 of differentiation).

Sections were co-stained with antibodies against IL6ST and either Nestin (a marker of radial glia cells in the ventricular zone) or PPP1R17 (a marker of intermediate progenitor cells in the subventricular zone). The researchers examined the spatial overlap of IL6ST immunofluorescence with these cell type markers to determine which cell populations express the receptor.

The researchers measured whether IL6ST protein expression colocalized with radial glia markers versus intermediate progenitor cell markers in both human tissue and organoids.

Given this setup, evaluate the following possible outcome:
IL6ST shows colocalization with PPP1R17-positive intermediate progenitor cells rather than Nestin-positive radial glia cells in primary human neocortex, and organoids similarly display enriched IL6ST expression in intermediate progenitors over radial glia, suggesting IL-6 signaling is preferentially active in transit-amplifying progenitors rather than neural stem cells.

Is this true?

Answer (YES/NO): NO